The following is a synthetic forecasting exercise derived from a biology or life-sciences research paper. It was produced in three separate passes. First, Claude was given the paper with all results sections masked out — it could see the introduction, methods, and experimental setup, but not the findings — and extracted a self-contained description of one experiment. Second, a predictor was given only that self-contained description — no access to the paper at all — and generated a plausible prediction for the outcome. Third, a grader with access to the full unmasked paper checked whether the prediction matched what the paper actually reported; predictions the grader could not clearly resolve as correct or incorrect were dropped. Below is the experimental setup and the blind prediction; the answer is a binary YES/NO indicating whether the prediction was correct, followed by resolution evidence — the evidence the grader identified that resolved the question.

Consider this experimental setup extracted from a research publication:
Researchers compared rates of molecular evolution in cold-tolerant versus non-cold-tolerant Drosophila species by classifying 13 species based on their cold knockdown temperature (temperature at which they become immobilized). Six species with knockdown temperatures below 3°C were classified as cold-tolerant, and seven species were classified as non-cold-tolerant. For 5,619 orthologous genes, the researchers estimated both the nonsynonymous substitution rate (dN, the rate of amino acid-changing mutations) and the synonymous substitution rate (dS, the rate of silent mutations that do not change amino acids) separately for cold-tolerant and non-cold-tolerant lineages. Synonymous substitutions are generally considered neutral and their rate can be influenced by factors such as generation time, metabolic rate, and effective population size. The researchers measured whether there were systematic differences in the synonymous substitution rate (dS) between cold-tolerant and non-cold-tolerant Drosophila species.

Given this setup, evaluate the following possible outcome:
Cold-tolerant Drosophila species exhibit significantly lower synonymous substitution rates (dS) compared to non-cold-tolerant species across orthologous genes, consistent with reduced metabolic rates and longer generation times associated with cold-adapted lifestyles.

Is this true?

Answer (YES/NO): YES